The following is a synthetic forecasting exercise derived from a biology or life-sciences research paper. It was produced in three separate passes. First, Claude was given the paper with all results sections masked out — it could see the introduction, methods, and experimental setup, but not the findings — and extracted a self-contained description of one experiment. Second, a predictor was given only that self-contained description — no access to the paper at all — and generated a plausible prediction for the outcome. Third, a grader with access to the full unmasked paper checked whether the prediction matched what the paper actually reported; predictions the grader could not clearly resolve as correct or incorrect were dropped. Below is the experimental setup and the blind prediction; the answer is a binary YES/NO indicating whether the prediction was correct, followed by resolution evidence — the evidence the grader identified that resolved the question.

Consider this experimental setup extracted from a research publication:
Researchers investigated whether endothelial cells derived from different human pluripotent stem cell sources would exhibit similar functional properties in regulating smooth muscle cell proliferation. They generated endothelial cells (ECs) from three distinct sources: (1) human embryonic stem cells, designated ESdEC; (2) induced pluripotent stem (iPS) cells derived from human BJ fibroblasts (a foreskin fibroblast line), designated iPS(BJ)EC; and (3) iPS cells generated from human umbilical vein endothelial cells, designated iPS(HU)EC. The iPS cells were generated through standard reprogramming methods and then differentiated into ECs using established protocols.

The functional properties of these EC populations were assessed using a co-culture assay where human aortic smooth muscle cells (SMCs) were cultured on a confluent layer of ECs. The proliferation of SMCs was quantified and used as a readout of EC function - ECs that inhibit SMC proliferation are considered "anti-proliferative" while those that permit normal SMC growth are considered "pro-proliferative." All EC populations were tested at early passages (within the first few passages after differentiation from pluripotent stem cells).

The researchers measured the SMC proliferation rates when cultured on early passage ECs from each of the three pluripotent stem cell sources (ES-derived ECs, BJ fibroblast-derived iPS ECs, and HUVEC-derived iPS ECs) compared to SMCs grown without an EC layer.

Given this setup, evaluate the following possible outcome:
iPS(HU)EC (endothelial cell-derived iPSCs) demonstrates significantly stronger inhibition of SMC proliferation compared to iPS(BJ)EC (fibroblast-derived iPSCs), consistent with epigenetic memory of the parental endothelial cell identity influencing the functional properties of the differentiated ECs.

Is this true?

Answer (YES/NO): NO